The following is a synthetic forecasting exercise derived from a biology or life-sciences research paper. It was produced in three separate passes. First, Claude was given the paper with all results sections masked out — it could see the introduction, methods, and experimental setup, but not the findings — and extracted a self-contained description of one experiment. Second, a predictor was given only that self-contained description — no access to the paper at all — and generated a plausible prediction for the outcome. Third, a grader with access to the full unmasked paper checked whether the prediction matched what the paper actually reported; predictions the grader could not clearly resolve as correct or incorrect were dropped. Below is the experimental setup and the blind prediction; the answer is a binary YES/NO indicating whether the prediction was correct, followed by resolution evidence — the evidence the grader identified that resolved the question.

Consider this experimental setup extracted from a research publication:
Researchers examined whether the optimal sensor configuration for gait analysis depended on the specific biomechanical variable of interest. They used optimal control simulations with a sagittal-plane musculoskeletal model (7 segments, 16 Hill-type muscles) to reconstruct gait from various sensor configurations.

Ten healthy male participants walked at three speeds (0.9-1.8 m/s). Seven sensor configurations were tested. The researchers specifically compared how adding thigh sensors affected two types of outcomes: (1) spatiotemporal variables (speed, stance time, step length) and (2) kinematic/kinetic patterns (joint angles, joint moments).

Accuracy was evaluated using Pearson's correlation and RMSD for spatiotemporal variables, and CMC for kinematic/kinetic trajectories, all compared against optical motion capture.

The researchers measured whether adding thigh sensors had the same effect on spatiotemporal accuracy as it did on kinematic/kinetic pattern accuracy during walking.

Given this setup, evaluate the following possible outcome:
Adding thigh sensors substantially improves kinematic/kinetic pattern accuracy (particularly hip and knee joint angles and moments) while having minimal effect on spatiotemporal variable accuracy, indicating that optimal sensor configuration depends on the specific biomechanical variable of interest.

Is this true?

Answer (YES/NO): NO